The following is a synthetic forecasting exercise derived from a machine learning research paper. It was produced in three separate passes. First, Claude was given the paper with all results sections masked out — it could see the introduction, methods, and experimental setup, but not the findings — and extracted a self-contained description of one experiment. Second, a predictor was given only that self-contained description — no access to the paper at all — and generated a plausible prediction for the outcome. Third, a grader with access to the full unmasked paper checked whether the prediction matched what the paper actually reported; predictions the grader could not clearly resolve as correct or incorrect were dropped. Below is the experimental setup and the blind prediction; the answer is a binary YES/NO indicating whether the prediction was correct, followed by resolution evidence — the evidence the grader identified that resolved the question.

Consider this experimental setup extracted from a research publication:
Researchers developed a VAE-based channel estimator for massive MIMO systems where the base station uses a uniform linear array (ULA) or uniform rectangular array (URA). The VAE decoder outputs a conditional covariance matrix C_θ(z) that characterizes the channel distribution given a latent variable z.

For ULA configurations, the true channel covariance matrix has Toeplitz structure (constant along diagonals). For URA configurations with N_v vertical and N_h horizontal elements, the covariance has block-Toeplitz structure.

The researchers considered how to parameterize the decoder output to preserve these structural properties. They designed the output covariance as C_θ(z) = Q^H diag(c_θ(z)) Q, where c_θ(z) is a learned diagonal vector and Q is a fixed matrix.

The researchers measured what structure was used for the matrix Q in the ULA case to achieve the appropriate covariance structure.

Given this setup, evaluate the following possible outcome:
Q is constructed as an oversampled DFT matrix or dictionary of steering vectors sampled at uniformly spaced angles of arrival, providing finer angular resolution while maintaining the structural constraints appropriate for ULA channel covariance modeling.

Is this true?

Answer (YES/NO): NO